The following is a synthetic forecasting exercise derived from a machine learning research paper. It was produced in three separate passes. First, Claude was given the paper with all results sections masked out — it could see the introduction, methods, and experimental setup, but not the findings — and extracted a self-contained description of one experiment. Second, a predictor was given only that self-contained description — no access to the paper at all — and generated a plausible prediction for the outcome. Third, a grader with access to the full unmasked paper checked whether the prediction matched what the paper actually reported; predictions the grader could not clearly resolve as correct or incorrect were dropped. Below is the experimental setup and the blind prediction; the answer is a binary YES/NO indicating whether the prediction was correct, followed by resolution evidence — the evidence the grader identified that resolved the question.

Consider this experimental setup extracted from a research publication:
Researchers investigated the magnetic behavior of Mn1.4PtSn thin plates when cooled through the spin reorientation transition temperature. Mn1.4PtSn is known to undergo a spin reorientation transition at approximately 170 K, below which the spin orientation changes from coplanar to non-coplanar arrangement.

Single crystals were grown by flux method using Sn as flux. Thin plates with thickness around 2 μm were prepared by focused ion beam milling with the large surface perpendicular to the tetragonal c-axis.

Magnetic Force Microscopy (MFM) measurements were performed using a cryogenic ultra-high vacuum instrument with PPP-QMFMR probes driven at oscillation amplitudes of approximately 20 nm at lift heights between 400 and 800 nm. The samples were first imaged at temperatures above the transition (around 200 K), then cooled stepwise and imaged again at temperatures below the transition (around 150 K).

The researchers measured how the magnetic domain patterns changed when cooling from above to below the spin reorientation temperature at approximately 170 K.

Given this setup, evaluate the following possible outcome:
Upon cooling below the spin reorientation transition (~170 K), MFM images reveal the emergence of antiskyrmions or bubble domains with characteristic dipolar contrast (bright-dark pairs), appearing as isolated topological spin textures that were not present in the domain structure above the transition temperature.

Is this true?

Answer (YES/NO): NO